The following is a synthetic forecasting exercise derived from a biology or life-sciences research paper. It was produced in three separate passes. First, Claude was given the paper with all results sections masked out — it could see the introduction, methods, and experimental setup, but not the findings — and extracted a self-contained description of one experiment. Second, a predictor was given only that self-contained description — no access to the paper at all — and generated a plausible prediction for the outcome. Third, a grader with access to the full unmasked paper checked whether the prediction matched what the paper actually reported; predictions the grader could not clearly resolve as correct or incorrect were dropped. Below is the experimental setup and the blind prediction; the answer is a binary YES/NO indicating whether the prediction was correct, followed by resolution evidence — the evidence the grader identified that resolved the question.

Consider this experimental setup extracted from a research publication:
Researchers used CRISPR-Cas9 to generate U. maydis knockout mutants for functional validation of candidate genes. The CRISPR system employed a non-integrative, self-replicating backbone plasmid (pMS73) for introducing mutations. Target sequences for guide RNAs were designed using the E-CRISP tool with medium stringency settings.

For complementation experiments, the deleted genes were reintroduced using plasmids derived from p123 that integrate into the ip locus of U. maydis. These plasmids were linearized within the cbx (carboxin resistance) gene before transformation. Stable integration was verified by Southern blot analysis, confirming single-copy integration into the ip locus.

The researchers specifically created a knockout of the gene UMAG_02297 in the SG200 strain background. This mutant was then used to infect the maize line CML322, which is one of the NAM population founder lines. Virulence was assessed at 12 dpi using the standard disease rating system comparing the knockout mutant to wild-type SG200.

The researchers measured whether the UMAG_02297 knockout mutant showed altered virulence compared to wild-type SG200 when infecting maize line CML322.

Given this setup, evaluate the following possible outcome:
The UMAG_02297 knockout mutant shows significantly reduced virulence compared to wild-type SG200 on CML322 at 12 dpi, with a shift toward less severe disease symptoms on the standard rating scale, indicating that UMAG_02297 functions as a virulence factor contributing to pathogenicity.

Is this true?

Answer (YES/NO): YES